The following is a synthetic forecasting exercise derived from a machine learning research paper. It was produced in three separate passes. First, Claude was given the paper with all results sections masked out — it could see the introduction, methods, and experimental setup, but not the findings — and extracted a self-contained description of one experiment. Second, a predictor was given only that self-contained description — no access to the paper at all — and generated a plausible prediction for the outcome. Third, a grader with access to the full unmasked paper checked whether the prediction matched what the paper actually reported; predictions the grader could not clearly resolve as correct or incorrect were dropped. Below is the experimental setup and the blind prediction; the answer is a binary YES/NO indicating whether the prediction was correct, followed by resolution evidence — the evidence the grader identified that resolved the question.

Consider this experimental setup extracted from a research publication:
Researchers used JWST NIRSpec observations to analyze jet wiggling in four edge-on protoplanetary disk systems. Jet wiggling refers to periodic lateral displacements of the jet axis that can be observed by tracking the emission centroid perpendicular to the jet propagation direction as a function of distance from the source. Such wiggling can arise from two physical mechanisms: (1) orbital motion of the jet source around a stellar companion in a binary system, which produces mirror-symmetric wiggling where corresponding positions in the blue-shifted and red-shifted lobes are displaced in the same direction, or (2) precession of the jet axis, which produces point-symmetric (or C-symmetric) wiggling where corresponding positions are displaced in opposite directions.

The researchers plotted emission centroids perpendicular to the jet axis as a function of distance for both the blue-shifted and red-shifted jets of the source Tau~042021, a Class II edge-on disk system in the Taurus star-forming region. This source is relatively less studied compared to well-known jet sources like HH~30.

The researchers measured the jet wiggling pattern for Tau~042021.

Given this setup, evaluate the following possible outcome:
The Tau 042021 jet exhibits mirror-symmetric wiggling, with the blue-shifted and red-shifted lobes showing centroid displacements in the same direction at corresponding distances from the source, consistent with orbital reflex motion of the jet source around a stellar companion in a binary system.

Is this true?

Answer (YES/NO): YES